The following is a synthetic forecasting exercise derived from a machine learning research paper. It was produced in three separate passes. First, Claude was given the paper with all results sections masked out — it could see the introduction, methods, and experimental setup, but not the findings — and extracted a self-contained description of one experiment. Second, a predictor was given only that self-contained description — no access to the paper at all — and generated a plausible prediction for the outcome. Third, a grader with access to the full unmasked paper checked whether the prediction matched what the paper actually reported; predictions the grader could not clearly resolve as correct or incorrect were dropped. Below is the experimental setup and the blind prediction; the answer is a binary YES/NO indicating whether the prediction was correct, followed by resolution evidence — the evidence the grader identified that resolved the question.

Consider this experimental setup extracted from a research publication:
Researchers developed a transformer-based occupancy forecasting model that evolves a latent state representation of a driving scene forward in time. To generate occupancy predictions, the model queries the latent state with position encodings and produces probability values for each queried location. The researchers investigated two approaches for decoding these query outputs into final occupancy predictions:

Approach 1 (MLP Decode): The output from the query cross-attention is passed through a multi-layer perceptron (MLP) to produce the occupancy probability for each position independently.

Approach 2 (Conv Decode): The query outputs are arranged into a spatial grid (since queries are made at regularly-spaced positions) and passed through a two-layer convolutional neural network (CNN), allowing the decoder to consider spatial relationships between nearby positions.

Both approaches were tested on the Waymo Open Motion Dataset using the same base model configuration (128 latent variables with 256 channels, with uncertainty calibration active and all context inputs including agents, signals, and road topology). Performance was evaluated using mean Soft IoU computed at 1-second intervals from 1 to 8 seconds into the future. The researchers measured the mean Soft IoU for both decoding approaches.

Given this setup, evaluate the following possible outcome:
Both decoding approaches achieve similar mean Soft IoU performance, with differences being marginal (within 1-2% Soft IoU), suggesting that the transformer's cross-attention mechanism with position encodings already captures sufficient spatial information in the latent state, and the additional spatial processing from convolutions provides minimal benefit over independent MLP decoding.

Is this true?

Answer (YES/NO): NO